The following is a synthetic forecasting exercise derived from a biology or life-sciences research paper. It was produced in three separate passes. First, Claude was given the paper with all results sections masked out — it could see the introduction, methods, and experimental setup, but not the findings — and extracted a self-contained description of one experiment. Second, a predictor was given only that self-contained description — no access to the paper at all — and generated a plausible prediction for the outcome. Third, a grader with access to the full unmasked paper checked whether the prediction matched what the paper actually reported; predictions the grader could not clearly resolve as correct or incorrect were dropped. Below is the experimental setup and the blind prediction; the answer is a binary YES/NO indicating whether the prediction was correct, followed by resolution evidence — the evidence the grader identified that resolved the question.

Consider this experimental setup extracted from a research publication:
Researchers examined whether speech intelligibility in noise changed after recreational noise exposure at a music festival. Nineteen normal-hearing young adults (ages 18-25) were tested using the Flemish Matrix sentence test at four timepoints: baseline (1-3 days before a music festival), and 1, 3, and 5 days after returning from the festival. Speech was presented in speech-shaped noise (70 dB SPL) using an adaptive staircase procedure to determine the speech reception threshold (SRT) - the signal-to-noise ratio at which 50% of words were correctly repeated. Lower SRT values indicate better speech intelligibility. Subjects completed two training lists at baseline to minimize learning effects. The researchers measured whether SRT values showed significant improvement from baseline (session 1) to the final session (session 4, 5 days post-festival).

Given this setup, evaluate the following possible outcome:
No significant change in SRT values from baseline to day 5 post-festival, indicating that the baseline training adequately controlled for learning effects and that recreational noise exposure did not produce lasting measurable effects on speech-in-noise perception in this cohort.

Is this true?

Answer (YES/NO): NO